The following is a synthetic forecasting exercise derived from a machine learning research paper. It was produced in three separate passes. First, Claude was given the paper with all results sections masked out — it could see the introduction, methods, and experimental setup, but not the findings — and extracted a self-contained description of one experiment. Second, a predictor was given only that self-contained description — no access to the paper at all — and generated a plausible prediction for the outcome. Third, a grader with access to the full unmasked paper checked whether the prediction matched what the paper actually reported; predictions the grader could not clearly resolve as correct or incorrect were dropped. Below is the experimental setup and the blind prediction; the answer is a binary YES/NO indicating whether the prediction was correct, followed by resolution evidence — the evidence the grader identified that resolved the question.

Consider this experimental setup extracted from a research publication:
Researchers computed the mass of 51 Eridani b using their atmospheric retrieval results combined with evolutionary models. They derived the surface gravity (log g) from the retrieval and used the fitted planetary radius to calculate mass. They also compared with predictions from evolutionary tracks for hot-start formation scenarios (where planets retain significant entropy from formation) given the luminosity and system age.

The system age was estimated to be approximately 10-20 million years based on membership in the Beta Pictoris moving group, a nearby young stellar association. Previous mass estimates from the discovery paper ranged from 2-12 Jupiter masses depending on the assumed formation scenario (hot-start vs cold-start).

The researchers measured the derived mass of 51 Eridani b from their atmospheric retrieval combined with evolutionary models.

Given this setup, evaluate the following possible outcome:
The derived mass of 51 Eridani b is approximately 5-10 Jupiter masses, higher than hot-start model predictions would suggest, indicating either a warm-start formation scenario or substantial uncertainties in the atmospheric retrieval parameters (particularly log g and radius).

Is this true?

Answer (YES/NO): NO